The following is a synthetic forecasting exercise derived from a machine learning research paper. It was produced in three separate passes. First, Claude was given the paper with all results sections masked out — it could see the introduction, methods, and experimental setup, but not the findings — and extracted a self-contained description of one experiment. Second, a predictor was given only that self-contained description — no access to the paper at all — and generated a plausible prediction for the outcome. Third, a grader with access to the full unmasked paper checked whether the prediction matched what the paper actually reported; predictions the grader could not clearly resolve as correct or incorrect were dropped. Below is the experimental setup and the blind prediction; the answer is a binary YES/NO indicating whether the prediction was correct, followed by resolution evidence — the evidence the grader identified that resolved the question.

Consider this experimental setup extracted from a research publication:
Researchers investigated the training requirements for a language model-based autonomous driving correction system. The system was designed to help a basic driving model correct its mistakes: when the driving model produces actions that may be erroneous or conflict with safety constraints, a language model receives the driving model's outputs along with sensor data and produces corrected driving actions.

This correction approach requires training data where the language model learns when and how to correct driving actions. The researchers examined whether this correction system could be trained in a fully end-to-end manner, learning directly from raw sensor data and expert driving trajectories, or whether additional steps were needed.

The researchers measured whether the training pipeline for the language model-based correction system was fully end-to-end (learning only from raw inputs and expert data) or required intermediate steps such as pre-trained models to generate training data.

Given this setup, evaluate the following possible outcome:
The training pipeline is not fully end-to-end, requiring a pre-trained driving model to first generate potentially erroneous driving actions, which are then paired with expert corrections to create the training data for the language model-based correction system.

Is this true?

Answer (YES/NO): YES